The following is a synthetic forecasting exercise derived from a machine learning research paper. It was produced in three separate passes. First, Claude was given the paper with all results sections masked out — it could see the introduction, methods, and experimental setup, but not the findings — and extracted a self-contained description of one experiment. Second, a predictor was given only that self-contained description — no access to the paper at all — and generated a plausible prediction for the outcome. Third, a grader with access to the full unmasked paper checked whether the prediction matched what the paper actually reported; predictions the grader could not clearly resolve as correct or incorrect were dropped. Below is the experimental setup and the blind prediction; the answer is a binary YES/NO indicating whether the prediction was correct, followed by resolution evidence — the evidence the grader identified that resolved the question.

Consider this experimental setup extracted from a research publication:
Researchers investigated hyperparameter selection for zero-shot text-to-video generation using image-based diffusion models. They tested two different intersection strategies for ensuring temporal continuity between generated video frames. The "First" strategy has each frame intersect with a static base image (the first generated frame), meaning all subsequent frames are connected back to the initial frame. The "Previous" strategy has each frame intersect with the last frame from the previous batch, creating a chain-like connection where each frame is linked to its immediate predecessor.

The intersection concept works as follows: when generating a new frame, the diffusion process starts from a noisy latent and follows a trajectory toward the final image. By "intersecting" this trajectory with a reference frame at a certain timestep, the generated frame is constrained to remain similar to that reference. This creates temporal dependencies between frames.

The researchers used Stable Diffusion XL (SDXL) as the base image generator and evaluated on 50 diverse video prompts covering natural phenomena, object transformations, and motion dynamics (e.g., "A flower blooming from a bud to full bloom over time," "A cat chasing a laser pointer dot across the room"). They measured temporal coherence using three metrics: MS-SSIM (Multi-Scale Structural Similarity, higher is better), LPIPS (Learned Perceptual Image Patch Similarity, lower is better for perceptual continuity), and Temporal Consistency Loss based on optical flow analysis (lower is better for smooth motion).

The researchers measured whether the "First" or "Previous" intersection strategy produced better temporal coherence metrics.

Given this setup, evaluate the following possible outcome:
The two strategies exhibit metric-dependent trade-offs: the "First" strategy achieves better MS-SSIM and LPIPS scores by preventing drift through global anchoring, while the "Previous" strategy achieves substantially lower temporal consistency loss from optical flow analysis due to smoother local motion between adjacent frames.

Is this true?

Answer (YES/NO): NO